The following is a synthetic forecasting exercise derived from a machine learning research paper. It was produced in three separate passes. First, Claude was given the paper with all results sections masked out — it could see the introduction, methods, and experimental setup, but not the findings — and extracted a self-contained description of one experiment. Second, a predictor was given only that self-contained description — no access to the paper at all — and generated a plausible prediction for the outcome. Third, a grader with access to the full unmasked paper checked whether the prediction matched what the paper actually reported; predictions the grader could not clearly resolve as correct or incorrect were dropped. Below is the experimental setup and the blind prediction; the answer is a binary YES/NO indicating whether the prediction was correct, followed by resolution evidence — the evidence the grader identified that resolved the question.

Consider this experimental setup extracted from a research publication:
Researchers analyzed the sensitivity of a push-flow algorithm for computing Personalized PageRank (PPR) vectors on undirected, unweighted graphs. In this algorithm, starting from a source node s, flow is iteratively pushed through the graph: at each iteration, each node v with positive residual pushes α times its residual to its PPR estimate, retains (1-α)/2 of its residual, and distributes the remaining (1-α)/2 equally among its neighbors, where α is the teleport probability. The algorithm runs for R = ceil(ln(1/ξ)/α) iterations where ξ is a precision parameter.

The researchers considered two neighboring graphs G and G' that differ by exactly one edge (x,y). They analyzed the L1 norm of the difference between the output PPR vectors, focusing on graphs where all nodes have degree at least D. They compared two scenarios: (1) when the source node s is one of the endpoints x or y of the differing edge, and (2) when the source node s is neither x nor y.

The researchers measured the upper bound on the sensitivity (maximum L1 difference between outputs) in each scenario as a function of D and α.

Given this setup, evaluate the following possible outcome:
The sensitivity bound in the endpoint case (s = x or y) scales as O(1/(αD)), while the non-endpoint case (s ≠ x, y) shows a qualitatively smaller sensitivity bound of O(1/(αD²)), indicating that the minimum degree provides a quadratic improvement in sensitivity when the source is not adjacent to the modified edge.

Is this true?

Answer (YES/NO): YES